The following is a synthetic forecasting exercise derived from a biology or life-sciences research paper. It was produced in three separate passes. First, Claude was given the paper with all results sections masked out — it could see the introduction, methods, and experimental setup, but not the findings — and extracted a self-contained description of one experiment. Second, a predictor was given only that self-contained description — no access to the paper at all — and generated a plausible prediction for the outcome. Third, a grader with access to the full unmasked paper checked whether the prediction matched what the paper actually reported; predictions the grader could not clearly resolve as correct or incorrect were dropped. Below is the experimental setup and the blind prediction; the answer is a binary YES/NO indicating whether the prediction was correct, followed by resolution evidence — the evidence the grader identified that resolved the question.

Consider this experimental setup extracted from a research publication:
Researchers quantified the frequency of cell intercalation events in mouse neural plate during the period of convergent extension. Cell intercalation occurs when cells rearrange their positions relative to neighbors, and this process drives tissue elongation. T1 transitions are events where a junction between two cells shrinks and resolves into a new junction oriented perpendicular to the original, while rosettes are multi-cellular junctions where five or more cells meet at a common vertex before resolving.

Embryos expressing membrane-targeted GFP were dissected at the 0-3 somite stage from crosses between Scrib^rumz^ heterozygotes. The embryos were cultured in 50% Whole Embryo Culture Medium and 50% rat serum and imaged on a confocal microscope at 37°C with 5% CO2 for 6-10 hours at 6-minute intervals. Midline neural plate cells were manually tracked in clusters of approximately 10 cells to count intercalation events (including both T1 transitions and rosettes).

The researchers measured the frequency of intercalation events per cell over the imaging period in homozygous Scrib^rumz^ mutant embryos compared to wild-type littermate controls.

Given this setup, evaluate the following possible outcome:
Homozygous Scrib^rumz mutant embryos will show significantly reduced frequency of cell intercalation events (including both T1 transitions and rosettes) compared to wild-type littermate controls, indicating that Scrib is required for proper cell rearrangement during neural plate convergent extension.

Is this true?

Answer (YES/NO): NO